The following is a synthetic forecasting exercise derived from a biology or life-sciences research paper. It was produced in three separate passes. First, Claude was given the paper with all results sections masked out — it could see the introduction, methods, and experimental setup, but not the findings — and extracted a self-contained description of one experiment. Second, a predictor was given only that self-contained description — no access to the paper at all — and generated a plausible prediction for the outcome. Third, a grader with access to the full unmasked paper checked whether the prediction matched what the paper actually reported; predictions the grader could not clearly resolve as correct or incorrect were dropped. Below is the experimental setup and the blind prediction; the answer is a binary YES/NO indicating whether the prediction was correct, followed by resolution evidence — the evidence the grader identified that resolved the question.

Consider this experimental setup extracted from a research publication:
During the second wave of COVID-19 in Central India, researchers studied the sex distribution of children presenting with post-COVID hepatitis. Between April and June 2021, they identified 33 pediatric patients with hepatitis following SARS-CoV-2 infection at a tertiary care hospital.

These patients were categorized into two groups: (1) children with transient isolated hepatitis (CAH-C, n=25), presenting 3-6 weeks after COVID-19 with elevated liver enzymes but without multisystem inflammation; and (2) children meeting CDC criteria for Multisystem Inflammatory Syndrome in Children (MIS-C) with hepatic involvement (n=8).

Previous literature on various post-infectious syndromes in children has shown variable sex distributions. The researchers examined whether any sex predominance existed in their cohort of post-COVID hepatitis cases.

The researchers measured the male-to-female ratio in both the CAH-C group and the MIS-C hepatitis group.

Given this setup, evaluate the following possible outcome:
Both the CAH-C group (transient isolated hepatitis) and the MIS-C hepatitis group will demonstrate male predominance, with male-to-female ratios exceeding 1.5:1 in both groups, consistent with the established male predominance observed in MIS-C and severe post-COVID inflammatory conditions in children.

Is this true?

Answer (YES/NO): NO